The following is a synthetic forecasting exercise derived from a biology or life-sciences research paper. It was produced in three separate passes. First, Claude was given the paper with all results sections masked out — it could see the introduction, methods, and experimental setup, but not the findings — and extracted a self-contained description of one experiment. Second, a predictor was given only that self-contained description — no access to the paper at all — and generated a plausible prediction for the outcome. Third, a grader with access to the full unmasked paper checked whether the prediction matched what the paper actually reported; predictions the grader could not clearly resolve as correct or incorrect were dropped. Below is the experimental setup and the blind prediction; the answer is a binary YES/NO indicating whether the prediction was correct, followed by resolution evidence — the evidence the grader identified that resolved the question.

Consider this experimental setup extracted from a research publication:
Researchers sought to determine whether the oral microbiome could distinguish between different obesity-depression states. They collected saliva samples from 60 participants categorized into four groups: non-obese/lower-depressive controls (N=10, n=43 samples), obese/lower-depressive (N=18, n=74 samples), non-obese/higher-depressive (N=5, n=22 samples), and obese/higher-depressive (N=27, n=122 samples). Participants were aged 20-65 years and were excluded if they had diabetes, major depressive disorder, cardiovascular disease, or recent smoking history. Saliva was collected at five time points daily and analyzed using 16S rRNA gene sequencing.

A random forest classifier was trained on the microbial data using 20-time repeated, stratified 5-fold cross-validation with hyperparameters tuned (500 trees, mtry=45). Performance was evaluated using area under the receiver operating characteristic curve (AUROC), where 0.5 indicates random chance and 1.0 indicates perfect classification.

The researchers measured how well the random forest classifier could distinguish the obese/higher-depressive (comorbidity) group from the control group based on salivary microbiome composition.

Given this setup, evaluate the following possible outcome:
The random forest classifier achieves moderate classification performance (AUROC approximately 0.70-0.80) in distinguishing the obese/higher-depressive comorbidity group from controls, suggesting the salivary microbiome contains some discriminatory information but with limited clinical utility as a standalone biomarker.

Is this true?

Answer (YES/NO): YES